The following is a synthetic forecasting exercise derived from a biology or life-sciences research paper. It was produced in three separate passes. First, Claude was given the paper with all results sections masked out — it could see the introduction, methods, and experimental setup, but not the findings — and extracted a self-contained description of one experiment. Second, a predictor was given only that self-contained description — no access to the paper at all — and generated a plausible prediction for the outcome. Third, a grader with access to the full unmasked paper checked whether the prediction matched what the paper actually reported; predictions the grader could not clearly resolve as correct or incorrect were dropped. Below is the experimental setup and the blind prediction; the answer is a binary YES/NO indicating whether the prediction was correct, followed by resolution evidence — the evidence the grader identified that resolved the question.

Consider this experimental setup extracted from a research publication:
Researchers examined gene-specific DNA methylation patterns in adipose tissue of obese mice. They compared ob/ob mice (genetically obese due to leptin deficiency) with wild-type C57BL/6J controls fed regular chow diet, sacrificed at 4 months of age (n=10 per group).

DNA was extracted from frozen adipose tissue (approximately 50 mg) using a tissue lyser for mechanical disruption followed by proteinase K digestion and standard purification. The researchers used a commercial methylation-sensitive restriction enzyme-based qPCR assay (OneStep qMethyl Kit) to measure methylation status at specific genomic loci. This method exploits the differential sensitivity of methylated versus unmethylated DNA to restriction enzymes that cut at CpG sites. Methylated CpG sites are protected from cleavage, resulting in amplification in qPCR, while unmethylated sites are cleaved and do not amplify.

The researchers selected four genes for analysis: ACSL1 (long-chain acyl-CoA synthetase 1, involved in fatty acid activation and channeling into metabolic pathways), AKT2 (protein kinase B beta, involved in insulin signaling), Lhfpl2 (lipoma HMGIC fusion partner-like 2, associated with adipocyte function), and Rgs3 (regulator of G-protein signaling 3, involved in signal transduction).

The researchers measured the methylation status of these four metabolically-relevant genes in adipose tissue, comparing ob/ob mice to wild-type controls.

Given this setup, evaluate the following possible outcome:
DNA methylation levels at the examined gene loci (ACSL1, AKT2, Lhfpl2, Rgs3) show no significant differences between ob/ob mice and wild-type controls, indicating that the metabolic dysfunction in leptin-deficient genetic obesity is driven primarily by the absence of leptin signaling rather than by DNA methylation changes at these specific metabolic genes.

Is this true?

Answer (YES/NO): NO